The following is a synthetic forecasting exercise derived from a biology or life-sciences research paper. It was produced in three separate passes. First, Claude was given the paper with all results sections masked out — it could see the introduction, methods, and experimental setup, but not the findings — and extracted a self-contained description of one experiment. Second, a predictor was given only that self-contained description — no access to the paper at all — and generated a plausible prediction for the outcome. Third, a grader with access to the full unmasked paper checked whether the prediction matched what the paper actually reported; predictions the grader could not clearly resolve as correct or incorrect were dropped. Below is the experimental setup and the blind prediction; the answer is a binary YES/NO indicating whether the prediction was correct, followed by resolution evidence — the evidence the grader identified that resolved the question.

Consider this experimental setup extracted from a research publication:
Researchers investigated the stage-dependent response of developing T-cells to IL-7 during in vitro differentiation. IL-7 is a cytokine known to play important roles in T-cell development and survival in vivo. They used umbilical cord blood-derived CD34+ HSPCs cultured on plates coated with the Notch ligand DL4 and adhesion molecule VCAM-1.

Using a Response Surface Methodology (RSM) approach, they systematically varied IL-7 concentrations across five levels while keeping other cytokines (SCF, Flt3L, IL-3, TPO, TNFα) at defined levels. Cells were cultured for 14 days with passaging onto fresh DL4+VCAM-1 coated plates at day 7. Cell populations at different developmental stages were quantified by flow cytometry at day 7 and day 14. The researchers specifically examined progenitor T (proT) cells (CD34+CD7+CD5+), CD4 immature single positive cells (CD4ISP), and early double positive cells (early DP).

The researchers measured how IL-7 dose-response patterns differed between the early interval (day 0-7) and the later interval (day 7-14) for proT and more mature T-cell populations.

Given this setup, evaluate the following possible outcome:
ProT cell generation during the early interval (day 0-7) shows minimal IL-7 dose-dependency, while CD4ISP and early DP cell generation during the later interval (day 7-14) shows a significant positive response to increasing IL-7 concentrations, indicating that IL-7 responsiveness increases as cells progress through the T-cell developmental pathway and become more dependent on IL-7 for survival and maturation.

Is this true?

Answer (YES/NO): YES